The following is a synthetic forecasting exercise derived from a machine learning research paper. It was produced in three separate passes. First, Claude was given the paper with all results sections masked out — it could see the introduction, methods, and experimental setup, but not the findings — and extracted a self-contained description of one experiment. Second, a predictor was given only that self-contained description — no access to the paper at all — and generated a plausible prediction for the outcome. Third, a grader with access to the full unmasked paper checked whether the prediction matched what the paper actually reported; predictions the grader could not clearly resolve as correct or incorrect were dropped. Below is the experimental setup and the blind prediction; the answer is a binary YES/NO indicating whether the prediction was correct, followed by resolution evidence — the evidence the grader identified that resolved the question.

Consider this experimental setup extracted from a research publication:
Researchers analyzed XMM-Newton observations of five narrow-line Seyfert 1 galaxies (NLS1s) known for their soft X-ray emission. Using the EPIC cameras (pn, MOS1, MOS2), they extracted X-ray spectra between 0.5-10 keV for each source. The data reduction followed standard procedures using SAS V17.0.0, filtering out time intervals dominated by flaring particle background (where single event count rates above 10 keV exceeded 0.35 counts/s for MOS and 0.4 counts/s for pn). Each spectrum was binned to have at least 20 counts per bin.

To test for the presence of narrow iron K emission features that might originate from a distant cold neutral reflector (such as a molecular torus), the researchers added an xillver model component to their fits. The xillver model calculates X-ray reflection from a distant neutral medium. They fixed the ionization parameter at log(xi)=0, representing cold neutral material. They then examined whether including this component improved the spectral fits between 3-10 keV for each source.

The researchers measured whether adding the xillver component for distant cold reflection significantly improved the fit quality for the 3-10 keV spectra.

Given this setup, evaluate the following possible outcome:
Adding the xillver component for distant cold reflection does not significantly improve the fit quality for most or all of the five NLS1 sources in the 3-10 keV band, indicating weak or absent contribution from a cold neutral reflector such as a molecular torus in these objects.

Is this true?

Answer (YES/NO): YES